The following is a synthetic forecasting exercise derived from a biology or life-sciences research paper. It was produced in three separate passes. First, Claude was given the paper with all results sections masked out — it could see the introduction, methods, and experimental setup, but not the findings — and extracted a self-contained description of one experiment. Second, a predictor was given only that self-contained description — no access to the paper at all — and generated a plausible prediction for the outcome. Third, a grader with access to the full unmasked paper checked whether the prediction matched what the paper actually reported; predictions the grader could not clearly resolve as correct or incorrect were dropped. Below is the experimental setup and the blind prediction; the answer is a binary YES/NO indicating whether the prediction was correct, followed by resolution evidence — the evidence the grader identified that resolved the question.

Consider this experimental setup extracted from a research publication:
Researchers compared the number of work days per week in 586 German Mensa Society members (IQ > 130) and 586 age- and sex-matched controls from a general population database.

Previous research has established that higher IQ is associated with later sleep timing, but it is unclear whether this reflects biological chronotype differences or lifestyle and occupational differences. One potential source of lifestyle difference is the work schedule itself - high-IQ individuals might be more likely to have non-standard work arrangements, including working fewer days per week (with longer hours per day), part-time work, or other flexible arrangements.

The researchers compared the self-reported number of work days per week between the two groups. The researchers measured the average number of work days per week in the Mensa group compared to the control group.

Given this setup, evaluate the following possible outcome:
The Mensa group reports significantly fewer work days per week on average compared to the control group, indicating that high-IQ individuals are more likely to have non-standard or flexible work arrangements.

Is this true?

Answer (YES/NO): NO